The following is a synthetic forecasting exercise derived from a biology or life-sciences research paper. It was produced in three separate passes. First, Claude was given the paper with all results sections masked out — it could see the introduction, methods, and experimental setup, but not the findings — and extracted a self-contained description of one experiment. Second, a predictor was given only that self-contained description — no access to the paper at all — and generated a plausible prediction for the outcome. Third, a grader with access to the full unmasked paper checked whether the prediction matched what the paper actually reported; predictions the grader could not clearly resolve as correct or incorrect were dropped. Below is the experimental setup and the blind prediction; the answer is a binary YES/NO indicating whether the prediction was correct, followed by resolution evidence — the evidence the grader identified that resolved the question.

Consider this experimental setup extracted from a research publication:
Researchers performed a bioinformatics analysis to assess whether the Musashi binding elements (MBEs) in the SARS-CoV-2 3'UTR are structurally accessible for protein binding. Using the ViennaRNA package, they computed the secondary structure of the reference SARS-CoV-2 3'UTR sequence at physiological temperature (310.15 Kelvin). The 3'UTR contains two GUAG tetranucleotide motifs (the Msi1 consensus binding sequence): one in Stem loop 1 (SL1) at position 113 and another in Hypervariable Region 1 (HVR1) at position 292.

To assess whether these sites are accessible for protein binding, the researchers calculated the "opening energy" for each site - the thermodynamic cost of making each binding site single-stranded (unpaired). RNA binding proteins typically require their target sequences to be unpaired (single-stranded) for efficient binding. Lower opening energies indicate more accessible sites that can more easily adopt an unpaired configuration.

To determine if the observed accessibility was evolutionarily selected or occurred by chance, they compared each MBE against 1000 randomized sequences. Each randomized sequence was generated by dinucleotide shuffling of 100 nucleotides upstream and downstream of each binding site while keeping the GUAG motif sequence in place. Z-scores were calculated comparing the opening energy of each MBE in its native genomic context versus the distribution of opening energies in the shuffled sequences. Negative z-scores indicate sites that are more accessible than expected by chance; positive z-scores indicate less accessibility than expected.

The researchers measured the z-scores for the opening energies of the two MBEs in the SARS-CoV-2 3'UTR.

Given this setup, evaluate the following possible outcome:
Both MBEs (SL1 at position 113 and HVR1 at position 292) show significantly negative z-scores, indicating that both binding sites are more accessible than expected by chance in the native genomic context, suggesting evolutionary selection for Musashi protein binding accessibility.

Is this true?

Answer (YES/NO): NO